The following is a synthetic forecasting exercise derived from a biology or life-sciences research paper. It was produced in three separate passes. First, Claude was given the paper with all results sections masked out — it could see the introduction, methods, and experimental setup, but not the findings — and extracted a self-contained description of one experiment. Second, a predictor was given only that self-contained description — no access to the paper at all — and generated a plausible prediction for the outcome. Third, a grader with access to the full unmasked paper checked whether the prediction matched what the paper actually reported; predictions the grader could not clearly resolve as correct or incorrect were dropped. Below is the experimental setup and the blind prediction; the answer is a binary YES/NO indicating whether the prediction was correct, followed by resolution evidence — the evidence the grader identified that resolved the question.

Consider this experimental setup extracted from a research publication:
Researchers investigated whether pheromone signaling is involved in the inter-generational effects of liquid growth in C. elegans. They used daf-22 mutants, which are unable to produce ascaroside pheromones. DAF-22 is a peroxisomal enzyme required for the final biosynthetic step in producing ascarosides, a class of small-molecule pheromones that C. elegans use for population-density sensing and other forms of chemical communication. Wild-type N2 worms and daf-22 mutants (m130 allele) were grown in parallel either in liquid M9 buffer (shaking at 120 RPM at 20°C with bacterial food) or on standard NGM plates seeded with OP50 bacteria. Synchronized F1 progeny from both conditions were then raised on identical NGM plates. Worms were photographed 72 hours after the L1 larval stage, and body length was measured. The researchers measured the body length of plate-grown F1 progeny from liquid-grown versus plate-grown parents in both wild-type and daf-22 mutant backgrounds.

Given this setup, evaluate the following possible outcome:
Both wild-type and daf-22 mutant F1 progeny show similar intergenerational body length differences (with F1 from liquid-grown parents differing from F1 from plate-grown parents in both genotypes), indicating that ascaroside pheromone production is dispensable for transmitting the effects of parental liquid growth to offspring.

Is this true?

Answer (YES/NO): YES